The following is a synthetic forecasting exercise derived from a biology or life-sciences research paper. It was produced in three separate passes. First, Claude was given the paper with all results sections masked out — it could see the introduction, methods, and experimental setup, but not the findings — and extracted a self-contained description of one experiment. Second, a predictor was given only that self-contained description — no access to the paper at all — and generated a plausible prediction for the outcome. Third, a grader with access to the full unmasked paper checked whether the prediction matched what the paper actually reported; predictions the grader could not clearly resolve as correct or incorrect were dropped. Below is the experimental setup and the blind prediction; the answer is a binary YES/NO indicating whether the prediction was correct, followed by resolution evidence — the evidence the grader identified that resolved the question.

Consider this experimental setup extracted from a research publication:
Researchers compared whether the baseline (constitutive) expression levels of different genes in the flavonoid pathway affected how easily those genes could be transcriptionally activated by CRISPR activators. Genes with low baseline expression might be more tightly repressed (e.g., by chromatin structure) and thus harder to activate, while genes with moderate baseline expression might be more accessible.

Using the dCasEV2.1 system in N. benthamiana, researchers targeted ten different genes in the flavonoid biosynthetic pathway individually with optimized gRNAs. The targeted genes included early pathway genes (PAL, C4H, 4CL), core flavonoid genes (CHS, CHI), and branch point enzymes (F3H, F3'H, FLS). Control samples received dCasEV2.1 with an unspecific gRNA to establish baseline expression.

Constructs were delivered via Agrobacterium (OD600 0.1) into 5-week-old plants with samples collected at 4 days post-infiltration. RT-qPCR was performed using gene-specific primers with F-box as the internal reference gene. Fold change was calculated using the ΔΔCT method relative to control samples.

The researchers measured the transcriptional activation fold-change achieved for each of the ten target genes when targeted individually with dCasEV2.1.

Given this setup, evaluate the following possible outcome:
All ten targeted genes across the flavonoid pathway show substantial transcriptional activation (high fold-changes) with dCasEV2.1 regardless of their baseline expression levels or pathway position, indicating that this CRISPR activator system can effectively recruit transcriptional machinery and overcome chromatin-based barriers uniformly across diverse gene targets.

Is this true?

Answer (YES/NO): NO